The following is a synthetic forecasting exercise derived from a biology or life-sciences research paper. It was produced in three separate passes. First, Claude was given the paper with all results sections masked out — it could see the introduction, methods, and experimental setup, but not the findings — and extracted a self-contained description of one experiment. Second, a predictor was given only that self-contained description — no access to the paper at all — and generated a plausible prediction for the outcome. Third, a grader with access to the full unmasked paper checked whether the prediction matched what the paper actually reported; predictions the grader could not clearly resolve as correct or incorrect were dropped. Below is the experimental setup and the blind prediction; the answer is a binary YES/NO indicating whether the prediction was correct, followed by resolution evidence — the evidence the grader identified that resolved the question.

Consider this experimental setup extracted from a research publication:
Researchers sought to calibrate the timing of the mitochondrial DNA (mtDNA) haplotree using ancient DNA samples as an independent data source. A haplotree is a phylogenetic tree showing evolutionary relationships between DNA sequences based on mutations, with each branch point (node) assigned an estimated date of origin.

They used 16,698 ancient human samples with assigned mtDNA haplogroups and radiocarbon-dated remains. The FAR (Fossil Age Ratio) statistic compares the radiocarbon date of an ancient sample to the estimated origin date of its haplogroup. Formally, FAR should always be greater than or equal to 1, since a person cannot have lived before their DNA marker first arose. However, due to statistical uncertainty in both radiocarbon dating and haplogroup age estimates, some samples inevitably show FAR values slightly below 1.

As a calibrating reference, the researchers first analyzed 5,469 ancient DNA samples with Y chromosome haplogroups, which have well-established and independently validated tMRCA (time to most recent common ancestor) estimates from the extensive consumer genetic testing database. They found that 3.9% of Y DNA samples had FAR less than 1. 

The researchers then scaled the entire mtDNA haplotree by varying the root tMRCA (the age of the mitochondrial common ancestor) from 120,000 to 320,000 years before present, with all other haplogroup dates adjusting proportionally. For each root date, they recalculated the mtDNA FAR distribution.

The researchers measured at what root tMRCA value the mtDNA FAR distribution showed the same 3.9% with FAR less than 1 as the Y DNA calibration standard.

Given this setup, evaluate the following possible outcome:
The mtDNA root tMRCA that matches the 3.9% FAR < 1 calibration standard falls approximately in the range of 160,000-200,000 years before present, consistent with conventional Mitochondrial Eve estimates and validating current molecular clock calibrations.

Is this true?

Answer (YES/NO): NO